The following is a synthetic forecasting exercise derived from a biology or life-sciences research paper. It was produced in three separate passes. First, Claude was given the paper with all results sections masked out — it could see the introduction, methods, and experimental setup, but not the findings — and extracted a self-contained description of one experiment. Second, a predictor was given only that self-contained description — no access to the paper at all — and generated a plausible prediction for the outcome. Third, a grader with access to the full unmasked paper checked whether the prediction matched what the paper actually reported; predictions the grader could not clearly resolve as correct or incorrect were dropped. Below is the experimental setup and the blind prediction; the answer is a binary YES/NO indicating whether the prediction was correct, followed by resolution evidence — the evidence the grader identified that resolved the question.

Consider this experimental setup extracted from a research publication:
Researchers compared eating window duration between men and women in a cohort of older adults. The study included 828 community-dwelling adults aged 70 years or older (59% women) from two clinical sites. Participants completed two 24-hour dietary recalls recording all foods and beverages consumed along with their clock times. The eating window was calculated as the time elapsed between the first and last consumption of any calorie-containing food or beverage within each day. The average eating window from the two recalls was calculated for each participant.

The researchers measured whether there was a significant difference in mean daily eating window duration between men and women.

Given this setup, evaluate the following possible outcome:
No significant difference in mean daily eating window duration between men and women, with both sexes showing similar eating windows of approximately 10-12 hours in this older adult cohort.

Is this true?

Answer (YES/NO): NO